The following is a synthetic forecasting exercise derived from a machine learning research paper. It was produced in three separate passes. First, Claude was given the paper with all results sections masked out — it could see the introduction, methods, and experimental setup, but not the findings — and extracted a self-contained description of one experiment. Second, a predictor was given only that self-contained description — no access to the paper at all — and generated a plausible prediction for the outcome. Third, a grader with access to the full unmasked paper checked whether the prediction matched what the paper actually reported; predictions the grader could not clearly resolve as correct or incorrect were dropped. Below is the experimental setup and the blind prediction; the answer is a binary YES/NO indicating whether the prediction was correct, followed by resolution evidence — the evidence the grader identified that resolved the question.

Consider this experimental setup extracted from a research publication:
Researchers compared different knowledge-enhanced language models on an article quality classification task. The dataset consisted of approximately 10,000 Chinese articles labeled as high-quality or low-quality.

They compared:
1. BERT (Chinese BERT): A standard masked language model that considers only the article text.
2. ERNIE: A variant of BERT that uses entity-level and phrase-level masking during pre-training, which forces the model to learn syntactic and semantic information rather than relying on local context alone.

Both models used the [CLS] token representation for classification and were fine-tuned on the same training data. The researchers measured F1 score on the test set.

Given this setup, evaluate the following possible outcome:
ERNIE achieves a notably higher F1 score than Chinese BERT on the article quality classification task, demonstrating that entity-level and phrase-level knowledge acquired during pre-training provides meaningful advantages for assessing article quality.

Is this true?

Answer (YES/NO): NO